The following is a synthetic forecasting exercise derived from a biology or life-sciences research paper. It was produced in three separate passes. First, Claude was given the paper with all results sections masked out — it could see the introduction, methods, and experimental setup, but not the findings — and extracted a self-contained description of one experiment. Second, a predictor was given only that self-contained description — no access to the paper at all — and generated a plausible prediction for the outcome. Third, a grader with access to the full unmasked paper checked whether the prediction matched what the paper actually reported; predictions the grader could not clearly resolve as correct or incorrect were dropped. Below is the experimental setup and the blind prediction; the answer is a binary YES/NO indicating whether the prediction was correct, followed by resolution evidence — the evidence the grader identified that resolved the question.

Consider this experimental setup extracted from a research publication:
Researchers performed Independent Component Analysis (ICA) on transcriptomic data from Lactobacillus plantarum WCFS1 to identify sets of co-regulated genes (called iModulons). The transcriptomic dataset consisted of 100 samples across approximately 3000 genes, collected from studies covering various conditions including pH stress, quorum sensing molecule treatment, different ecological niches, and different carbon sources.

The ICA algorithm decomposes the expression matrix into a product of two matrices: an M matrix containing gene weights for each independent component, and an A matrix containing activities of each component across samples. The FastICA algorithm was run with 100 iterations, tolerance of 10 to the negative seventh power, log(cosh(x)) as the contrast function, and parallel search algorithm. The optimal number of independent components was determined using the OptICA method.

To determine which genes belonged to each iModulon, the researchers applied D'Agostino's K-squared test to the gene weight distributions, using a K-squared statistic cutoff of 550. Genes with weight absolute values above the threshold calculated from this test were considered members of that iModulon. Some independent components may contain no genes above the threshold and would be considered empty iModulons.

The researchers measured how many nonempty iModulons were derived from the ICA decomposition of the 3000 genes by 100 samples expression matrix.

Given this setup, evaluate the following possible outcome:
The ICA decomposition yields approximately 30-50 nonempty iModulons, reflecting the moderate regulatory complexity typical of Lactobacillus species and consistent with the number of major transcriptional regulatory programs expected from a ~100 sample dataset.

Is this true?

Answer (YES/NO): YES